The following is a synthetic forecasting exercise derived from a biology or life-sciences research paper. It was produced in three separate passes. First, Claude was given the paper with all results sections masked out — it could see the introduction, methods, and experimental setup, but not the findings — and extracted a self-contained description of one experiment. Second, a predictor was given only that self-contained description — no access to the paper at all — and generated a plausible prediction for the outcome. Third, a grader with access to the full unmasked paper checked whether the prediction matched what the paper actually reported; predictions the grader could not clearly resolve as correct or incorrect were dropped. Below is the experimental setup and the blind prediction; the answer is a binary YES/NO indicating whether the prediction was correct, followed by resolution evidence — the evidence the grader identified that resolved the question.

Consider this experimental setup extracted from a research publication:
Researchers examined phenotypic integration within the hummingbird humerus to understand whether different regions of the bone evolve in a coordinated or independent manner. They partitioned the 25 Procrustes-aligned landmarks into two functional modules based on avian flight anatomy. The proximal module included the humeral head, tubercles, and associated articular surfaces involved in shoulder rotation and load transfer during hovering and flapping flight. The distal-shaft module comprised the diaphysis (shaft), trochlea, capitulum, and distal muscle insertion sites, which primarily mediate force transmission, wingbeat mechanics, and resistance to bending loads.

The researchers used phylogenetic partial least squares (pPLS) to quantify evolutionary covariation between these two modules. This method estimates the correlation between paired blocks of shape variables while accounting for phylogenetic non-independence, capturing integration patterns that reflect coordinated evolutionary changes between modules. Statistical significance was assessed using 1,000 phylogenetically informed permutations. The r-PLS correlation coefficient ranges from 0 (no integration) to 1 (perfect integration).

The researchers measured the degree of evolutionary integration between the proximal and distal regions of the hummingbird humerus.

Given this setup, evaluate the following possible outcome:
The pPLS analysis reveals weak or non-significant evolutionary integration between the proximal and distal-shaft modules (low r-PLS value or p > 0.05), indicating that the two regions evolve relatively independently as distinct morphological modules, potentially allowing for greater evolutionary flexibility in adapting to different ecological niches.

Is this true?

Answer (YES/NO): NO